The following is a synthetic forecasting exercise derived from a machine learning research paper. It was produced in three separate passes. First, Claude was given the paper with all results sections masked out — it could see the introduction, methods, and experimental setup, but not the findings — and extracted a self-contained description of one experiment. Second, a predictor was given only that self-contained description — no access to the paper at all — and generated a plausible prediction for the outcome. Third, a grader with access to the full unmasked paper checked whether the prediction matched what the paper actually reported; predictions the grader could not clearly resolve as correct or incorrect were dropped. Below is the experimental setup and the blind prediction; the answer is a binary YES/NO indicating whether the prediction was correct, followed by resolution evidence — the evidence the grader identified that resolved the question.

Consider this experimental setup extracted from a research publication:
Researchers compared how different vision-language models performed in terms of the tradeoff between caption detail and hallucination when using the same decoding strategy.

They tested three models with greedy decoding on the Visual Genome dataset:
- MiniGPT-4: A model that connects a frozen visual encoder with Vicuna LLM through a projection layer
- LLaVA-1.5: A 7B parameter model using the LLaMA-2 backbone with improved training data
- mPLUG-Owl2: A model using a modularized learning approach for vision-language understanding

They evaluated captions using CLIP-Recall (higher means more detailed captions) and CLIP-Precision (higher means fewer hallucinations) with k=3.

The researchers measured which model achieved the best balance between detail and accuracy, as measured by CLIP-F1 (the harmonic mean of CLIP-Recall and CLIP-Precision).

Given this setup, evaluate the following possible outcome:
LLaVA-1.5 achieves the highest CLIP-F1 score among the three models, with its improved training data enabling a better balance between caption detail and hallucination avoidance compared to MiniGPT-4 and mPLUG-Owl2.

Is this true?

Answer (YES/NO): YES